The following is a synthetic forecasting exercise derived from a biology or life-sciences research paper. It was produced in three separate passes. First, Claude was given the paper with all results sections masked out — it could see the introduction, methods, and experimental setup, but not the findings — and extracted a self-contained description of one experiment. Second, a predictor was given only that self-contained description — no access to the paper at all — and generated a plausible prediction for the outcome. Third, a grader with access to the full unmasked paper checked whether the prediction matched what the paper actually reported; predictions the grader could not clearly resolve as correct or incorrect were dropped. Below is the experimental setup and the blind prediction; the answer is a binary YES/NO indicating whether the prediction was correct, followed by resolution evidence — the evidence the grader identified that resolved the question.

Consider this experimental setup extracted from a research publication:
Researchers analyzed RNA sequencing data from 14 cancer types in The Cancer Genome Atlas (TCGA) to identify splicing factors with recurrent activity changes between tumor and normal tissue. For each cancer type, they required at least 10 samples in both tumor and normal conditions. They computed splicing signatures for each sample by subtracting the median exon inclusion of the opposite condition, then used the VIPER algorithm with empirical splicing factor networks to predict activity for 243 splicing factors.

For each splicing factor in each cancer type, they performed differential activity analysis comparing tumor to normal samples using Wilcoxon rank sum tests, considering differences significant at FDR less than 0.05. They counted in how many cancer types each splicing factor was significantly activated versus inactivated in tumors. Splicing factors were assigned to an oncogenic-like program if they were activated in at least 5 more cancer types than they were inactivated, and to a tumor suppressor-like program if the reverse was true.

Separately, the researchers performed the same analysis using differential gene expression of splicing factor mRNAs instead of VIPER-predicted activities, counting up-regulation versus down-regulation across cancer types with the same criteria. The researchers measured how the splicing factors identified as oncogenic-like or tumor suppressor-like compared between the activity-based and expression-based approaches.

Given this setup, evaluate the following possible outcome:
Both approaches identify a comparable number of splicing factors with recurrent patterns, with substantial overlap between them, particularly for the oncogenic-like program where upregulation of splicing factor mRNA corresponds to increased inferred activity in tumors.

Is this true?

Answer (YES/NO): NO